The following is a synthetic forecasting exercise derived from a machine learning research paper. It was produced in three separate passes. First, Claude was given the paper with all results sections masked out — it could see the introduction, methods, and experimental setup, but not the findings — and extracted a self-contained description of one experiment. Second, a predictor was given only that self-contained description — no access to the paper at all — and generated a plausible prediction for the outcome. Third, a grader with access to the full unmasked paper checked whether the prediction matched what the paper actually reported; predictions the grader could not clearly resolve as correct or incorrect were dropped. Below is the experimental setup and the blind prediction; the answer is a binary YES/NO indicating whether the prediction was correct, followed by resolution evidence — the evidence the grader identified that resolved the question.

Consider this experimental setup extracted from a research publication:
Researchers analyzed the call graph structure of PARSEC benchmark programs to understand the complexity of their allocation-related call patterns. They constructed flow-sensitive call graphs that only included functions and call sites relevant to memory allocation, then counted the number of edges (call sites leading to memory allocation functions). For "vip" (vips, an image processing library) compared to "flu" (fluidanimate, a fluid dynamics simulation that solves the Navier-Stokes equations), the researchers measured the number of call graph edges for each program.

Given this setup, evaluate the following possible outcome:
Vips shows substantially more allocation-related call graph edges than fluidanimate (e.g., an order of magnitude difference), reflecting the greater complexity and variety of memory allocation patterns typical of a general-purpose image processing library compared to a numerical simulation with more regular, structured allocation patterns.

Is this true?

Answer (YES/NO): YES